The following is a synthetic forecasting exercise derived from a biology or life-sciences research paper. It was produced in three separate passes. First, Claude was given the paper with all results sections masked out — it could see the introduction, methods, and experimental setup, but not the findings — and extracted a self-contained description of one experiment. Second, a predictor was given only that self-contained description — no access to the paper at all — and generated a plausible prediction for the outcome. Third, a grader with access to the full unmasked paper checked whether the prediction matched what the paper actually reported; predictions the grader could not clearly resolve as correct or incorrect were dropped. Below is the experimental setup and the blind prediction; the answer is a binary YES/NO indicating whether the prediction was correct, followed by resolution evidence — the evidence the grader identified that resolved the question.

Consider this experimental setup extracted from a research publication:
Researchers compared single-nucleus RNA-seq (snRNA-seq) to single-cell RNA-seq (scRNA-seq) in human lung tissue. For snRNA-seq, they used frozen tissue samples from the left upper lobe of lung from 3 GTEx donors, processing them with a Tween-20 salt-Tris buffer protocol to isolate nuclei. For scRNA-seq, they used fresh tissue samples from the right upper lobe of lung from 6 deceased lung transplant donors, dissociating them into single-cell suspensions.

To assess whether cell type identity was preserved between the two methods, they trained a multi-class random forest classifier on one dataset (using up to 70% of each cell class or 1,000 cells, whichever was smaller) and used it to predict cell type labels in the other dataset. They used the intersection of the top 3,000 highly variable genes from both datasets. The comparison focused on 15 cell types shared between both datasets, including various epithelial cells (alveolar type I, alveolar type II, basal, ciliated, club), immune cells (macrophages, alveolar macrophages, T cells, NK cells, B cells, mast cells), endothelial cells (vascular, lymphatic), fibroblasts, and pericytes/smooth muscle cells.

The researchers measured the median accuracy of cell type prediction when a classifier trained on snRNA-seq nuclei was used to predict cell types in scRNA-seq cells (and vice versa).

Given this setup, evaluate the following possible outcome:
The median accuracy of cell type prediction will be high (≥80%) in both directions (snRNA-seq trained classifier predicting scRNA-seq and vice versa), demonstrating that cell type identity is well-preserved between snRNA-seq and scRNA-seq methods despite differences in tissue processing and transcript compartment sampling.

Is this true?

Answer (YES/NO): YES